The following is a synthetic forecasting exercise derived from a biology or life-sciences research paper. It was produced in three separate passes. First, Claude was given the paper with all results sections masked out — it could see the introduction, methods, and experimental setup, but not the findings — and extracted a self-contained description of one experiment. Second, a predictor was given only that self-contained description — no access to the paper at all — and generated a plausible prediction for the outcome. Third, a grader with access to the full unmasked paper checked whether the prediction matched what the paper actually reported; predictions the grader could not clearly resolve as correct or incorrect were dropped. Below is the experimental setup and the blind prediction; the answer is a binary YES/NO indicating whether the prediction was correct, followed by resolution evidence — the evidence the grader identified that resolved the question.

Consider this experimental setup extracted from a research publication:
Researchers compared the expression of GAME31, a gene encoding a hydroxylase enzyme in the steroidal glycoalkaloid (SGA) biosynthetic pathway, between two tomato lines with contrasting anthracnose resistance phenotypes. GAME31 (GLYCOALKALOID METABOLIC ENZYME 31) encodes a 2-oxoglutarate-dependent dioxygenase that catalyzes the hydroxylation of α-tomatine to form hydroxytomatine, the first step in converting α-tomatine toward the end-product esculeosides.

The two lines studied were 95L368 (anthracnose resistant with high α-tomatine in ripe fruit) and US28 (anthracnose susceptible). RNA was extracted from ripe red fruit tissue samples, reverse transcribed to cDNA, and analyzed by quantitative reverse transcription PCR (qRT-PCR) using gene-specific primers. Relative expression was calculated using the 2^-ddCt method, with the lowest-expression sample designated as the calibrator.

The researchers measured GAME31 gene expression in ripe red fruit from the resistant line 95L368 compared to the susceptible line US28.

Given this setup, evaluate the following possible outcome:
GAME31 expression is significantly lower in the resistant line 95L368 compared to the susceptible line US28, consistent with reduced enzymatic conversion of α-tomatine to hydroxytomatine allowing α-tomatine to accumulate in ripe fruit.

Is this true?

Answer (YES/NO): NO